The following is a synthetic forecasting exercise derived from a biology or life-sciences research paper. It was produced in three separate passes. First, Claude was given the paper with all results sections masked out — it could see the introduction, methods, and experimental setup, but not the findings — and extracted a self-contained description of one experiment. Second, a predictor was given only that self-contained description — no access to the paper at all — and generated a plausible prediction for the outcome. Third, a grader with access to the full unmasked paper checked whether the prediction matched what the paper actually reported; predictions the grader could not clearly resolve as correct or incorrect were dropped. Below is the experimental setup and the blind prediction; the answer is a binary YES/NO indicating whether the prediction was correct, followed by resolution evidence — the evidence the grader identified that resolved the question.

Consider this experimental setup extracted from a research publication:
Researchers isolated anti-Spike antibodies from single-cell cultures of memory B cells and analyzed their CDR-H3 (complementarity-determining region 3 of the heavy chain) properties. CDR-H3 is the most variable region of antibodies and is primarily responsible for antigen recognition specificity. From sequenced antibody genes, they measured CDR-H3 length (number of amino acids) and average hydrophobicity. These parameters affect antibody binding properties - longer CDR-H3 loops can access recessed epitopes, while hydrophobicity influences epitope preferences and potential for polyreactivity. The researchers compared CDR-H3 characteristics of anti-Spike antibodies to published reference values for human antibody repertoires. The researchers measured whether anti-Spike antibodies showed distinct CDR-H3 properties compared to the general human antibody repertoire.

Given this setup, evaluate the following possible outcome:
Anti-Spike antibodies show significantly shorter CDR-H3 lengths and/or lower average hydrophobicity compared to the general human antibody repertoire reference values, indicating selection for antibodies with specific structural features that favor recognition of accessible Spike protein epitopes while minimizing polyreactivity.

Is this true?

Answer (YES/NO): NO